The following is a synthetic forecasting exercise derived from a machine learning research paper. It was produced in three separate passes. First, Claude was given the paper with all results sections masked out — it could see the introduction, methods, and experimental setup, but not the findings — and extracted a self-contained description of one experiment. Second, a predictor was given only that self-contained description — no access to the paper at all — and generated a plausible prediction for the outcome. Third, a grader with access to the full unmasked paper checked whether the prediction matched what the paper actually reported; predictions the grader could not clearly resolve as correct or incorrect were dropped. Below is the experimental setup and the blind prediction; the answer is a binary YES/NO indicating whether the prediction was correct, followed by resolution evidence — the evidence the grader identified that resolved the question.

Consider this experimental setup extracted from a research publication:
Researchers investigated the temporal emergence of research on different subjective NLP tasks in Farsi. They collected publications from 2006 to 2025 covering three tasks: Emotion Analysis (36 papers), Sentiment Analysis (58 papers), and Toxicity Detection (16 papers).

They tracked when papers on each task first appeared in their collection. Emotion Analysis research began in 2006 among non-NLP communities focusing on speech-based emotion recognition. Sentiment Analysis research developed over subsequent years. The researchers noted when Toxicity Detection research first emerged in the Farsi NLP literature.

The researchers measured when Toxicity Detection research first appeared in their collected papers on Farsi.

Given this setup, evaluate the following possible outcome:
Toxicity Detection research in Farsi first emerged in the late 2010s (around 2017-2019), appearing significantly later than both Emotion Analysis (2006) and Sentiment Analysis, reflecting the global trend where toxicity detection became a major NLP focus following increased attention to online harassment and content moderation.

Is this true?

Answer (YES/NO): NO